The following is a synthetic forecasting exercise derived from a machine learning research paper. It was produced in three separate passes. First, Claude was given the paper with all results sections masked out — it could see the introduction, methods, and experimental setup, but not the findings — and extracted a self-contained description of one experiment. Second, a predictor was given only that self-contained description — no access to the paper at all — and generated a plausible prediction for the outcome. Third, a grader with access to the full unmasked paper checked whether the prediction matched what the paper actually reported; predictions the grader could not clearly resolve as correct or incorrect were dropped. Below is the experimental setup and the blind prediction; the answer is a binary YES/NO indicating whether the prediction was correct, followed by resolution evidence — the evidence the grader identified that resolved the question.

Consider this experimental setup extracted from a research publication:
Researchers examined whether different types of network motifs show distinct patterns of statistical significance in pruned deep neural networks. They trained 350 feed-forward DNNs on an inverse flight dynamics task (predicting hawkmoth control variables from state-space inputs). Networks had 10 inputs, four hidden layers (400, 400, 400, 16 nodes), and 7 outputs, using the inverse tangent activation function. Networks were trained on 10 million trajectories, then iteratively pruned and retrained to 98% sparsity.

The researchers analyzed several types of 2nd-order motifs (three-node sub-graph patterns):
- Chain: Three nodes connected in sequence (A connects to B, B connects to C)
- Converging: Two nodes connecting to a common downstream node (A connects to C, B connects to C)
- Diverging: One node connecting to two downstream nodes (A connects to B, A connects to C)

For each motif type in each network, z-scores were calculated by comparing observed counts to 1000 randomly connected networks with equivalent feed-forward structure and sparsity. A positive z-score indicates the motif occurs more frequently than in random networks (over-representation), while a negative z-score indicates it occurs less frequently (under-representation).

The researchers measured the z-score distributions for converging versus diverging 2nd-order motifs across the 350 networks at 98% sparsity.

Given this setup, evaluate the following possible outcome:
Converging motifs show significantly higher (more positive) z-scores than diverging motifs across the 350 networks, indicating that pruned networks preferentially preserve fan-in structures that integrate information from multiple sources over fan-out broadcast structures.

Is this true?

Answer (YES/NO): YES